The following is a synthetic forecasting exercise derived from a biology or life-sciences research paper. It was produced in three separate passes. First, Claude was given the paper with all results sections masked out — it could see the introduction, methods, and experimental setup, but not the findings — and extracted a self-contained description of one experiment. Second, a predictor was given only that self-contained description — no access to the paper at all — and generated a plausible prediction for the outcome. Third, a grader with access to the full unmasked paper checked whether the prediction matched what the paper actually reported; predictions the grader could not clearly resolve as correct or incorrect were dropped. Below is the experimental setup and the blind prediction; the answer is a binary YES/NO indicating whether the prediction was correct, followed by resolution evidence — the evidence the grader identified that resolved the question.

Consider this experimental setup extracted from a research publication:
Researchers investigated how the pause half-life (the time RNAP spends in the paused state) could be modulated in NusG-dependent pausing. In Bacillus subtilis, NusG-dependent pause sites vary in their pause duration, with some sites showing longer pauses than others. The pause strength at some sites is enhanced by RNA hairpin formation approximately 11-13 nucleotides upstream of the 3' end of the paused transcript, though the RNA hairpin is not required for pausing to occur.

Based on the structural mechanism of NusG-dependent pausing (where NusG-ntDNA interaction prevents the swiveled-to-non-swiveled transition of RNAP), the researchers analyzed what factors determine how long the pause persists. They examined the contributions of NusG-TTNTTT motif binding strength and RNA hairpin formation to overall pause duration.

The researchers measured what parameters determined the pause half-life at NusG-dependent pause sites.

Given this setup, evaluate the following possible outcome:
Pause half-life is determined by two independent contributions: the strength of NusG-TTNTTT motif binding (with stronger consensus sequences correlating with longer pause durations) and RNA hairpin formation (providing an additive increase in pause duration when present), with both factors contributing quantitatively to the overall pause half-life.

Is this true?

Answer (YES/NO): NO